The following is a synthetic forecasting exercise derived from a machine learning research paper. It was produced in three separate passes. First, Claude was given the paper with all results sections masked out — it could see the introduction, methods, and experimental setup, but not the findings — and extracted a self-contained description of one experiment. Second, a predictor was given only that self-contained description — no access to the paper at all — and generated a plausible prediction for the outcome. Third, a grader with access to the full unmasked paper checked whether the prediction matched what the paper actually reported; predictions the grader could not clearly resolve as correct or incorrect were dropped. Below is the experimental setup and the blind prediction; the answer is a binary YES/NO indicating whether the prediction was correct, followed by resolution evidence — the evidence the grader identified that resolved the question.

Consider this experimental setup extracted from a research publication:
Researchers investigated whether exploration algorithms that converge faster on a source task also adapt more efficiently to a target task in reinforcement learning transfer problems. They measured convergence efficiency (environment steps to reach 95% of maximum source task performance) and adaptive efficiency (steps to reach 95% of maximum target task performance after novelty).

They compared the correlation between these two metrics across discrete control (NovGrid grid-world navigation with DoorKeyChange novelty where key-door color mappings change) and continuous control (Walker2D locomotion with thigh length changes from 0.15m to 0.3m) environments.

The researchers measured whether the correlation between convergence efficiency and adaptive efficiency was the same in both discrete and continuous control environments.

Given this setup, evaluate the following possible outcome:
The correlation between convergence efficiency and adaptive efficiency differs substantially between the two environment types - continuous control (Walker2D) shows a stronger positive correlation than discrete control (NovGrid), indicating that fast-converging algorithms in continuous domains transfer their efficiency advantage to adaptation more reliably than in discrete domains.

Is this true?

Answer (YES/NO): YES